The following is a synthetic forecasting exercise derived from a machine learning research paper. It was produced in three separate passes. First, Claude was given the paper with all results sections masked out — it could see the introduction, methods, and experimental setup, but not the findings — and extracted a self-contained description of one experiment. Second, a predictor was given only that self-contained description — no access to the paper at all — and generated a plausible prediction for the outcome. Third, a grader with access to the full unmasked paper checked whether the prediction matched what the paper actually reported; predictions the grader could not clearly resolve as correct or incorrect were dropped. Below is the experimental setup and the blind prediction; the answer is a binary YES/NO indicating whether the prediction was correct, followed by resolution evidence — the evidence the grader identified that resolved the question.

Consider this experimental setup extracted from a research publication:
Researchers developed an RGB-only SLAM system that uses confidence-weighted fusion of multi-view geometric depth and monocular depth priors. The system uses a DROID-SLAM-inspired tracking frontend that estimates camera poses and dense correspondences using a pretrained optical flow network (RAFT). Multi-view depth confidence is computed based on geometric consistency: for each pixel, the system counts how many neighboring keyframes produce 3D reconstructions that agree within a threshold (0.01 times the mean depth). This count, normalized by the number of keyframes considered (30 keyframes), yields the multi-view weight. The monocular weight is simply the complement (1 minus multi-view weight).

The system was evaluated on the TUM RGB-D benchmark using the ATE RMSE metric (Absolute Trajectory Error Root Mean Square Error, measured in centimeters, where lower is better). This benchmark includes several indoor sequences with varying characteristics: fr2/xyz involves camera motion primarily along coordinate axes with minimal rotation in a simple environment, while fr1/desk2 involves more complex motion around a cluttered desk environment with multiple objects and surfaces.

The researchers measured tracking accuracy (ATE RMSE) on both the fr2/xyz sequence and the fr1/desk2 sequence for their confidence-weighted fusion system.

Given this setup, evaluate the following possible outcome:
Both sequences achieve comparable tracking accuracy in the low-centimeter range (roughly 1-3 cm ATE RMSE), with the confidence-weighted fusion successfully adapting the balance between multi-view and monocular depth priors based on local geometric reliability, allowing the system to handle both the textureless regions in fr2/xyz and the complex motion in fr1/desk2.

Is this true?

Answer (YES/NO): NO